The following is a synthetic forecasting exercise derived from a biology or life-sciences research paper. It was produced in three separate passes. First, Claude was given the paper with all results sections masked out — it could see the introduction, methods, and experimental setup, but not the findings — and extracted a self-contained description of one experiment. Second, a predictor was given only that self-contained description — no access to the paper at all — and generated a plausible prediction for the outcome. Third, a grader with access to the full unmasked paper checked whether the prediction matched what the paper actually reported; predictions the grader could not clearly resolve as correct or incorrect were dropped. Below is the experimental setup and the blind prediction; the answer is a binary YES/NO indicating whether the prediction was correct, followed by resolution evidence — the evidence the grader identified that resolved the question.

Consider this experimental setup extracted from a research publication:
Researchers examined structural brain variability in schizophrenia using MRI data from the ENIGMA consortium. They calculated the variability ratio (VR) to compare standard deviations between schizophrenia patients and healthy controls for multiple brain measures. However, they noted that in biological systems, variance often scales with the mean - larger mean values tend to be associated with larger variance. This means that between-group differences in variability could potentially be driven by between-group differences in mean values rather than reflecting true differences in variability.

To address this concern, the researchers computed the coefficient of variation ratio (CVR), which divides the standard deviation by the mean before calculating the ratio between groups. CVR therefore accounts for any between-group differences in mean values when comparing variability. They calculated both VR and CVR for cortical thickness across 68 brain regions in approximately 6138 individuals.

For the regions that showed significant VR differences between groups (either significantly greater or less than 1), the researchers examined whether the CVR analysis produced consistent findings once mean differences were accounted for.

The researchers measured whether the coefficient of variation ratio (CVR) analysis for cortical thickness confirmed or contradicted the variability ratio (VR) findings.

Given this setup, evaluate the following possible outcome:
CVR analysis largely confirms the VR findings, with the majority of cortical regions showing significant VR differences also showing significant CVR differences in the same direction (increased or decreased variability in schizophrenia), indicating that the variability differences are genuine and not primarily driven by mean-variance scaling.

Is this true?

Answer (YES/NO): YES